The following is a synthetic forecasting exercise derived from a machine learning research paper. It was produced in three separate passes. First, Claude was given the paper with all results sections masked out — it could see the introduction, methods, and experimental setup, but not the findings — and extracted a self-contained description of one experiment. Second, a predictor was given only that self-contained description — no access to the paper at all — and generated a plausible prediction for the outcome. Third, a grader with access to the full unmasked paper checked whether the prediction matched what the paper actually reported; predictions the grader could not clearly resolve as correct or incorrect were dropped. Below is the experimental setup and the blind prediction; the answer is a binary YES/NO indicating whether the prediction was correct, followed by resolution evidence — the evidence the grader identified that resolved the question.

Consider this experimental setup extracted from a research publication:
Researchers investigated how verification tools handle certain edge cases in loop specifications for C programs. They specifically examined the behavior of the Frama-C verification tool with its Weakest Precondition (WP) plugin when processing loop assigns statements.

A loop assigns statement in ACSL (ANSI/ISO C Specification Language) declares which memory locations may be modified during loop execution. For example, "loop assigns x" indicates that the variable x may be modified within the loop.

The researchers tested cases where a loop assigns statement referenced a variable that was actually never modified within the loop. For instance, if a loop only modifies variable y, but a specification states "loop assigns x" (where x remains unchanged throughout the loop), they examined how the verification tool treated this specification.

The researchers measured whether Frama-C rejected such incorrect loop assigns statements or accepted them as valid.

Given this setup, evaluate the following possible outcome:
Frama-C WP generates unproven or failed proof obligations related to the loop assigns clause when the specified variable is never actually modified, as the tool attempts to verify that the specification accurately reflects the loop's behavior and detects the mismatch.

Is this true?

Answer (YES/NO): NO